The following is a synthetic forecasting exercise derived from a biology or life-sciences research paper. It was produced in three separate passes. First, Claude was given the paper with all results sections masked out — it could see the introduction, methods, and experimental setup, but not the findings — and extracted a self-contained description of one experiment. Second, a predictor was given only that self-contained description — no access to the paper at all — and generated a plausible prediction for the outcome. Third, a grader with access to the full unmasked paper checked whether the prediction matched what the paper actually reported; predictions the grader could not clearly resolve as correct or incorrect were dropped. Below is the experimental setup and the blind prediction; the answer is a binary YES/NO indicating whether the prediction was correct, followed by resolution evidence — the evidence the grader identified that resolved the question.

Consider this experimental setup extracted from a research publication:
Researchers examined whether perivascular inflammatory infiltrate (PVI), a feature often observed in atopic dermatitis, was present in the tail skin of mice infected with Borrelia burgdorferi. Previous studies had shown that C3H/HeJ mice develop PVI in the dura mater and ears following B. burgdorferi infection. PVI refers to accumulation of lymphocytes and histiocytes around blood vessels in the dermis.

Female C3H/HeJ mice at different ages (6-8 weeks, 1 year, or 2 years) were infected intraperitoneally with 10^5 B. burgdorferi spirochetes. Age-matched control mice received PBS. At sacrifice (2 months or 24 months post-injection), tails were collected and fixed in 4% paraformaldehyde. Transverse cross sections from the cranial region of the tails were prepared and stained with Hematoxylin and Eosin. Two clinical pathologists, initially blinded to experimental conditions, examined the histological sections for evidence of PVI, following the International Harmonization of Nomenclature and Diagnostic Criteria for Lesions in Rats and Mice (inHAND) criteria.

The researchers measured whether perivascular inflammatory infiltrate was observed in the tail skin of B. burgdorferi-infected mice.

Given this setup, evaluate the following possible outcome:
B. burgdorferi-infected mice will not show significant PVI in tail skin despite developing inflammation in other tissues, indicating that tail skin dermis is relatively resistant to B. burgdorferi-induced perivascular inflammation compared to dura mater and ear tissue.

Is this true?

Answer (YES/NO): YES